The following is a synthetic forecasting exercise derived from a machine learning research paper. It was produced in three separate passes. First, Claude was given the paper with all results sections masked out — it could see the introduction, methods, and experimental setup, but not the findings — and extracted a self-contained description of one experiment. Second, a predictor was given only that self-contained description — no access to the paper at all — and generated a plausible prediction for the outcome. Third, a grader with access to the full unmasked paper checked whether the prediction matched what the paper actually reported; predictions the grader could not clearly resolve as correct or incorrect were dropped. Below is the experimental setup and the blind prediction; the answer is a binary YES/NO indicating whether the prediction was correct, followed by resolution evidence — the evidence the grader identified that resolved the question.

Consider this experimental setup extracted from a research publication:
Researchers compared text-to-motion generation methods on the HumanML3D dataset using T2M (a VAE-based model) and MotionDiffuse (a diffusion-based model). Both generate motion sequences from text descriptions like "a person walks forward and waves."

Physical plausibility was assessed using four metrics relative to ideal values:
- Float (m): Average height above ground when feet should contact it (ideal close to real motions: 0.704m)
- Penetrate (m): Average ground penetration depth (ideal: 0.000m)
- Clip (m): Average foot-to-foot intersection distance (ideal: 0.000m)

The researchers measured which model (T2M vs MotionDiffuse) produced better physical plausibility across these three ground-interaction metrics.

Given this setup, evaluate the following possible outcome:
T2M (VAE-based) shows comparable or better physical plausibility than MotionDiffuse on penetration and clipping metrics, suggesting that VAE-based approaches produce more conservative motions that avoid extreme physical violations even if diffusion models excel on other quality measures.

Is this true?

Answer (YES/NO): NO